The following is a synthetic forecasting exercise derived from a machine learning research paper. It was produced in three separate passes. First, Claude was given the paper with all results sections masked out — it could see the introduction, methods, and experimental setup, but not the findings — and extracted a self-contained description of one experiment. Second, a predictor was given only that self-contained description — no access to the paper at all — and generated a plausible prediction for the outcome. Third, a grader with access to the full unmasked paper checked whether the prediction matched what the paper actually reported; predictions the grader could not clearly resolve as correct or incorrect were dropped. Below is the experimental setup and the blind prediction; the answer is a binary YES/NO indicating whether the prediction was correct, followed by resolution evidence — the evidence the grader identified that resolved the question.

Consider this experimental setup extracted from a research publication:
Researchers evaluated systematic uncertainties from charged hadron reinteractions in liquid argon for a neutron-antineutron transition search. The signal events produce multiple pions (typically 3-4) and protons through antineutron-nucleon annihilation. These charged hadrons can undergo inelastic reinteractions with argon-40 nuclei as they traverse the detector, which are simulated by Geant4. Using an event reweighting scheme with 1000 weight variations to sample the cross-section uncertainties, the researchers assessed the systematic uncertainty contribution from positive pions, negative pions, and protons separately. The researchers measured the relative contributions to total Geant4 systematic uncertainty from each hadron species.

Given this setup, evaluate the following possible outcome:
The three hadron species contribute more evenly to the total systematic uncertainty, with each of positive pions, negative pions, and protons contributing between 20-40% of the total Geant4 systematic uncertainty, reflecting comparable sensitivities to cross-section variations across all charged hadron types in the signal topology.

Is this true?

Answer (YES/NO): NO